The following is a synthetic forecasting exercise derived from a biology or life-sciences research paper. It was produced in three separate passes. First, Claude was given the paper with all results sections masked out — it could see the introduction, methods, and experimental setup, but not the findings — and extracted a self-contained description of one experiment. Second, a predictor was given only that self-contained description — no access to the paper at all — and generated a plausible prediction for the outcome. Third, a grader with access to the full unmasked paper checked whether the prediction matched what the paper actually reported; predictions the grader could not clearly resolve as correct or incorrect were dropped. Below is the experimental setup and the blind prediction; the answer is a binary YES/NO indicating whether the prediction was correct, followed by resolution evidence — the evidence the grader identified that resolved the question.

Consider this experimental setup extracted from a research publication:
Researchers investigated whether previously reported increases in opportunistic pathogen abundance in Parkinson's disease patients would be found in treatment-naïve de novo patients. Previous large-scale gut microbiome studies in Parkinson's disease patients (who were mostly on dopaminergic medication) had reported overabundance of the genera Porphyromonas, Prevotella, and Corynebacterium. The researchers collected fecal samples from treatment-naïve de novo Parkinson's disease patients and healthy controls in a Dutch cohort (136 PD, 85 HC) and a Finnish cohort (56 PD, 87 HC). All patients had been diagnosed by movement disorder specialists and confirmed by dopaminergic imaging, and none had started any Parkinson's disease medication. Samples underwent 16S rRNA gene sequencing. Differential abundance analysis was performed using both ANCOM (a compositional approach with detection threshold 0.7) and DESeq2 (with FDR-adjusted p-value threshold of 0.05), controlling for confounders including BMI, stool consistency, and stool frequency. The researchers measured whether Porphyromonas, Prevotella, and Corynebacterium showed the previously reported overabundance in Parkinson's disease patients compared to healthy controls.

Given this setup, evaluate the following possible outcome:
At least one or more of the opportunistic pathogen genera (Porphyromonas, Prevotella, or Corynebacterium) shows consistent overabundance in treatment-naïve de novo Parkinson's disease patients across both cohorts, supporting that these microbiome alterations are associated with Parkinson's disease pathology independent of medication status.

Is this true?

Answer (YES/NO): NO